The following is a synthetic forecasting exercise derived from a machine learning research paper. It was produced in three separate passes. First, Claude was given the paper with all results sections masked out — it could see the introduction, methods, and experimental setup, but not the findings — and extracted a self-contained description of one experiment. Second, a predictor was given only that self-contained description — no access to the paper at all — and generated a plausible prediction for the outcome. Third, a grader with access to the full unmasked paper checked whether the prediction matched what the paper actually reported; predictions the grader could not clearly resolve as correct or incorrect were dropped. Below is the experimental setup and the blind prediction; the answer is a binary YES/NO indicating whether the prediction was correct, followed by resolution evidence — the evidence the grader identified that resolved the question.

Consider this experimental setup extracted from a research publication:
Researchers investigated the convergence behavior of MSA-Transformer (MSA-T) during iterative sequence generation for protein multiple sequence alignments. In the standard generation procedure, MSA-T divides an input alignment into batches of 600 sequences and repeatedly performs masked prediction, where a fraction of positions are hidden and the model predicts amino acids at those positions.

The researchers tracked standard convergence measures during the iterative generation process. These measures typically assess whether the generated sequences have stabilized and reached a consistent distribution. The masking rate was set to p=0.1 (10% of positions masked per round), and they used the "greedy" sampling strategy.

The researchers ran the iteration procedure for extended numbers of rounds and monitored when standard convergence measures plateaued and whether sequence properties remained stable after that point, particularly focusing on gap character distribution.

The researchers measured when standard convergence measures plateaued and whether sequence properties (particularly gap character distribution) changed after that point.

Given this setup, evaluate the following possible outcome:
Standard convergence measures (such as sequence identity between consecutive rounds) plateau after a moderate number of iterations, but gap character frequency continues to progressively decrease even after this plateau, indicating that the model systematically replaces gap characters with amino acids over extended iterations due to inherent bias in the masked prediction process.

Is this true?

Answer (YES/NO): NO